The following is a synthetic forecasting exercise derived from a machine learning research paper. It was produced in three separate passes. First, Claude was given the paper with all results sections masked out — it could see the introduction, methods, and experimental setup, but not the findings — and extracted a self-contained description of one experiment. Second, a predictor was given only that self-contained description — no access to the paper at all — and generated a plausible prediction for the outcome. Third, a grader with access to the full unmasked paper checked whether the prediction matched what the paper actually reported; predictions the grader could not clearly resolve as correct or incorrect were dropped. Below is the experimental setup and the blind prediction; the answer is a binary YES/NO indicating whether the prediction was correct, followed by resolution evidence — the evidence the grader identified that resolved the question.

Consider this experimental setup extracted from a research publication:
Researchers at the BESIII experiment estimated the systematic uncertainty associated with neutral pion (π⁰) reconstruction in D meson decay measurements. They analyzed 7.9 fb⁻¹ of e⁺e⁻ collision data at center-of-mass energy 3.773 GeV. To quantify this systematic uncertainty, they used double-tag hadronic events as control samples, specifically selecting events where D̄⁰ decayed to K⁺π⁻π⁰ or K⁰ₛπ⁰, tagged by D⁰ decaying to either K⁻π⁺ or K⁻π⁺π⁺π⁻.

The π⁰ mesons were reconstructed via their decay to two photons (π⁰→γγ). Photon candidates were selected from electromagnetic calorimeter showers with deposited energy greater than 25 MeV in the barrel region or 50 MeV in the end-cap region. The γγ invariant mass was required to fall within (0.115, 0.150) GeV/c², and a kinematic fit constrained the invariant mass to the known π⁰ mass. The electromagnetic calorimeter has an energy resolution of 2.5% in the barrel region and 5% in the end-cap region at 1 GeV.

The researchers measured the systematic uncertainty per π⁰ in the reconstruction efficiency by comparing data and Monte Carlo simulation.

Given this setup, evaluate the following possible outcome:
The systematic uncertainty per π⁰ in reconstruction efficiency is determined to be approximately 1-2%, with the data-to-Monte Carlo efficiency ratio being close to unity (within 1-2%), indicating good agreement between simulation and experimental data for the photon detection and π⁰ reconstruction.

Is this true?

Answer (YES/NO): NO